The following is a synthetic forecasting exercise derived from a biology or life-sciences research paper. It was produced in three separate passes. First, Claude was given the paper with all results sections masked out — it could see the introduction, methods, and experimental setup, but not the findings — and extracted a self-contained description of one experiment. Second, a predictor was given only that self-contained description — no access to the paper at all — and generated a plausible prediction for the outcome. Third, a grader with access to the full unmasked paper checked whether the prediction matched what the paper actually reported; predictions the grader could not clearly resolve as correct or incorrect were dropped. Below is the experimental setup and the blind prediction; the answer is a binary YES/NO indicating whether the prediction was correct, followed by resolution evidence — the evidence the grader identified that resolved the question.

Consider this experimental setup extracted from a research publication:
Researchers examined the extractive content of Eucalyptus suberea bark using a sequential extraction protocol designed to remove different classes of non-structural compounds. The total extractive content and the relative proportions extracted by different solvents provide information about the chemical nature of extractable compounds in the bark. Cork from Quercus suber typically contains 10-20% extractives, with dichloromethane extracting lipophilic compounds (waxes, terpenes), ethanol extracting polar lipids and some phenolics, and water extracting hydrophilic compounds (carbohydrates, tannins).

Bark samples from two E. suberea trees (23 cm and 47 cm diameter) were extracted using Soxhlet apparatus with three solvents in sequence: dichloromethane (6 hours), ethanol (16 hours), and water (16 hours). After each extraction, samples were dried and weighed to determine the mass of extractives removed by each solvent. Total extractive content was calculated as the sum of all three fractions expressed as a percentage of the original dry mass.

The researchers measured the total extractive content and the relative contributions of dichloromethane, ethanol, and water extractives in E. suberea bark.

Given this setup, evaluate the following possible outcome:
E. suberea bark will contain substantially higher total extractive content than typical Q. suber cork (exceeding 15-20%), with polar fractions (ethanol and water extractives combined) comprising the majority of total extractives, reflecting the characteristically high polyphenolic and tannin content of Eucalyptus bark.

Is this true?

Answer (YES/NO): NO